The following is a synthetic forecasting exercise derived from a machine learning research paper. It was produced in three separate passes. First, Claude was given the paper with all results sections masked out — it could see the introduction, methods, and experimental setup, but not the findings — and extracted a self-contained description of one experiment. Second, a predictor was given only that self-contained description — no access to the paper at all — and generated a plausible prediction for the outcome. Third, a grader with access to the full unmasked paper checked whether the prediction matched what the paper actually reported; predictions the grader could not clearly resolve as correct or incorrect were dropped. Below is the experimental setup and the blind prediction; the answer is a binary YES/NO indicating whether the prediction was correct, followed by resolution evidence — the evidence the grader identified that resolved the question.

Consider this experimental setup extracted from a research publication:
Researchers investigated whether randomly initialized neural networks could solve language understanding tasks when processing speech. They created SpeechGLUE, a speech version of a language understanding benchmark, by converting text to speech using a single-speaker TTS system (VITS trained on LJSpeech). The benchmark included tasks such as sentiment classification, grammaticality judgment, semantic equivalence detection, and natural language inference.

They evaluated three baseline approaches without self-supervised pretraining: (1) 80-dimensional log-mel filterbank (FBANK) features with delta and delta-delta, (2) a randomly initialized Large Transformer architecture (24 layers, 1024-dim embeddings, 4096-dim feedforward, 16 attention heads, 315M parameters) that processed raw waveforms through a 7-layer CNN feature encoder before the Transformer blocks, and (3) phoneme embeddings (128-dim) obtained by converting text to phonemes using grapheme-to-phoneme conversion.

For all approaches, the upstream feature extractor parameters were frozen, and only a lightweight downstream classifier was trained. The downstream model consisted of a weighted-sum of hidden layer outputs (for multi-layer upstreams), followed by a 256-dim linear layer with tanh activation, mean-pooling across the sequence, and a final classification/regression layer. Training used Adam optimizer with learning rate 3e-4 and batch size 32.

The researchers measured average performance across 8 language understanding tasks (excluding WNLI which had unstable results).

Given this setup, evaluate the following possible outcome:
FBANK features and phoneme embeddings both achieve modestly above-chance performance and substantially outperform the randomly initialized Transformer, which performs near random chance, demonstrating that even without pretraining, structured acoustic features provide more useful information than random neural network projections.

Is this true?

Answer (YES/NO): NO